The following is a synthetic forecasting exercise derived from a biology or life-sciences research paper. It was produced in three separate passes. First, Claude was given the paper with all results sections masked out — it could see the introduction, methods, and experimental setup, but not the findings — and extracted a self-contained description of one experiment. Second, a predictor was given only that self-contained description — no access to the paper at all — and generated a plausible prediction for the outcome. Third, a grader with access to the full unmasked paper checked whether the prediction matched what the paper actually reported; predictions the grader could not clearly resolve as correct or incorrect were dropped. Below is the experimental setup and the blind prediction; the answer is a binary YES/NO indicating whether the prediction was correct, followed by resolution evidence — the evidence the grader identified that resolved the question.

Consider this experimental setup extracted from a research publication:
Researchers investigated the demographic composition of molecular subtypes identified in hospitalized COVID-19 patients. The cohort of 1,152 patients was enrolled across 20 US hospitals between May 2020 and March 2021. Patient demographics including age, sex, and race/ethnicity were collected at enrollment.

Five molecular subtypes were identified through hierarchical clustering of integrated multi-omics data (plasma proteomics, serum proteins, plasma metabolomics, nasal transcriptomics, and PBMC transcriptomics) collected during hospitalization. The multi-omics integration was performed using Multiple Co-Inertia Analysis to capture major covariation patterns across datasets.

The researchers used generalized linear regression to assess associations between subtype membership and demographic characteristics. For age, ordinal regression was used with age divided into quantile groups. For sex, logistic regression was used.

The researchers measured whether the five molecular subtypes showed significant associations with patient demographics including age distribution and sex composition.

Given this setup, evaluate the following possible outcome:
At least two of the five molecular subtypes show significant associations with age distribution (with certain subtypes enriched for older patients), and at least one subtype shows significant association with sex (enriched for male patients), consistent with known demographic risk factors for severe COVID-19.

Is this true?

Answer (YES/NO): NO